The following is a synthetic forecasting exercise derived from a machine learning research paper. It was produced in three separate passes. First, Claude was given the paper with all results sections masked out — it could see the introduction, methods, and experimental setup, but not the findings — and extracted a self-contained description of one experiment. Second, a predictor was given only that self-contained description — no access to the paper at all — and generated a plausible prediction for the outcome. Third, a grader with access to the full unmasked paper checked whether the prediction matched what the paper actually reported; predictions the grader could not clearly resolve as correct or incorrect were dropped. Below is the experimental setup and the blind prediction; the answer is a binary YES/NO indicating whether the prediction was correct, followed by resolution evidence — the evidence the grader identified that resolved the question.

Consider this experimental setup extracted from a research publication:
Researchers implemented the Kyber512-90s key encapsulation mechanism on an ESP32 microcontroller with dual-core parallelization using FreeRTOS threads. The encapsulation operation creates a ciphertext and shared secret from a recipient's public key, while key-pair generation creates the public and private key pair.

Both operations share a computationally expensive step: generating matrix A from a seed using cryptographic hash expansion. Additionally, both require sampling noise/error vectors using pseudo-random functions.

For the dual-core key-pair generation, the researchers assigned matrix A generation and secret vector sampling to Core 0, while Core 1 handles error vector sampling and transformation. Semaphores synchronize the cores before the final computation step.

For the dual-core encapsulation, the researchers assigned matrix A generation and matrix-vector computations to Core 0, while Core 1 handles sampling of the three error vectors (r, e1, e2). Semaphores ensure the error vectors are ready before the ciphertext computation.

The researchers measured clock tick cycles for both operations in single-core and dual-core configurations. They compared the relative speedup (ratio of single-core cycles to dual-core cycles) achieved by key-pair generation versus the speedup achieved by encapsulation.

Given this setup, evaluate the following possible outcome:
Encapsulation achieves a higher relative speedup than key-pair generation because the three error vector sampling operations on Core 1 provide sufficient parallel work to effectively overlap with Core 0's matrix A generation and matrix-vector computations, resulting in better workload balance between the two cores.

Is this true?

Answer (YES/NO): YES